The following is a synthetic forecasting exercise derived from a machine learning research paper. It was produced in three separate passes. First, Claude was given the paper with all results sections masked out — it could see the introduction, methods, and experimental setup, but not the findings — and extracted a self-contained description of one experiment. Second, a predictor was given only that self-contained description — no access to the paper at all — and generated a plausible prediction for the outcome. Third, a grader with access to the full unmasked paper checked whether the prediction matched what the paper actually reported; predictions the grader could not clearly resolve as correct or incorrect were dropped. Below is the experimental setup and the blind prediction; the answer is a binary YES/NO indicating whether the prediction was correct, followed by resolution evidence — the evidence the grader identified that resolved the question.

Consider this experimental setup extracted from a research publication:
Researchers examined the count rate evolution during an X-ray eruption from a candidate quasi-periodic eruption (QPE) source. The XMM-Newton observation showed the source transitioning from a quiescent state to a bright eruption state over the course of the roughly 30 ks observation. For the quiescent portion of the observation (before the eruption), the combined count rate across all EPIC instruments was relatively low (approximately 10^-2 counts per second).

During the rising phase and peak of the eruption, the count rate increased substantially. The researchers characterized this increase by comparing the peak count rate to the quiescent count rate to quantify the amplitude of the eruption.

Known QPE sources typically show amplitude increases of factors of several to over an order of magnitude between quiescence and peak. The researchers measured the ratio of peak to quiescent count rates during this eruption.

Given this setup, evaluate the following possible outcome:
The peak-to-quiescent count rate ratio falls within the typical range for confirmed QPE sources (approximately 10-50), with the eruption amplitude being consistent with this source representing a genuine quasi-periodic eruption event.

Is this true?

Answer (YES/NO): NO